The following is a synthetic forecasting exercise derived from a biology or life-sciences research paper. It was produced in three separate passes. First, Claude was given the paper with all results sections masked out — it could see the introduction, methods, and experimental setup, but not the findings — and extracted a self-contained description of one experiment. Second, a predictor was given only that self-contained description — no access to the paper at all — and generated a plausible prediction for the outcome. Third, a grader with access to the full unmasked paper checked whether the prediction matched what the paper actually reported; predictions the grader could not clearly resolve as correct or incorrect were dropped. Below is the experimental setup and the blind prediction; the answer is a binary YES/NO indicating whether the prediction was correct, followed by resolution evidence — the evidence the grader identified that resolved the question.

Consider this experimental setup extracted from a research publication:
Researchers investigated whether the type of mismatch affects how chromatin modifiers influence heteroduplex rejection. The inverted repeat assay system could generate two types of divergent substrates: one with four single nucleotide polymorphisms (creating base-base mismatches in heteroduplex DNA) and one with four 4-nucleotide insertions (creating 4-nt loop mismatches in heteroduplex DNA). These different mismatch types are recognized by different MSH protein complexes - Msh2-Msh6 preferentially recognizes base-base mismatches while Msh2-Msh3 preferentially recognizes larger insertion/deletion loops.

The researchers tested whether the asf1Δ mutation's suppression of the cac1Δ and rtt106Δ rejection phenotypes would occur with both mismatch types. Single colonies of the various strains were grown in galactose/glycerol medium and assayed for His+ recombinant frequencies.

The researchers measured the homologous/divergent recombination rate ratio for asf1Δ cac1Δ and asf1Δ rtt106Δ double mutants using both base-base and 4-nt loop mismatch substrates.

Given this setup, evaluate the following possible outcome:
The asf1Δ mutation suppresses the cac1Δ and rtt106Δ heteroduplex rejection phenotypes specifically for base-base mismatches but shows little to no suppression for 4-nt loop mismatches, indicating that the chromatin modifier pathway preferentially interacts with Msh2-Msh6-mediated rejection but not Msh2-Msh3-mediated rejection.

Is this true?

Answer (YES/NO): NO